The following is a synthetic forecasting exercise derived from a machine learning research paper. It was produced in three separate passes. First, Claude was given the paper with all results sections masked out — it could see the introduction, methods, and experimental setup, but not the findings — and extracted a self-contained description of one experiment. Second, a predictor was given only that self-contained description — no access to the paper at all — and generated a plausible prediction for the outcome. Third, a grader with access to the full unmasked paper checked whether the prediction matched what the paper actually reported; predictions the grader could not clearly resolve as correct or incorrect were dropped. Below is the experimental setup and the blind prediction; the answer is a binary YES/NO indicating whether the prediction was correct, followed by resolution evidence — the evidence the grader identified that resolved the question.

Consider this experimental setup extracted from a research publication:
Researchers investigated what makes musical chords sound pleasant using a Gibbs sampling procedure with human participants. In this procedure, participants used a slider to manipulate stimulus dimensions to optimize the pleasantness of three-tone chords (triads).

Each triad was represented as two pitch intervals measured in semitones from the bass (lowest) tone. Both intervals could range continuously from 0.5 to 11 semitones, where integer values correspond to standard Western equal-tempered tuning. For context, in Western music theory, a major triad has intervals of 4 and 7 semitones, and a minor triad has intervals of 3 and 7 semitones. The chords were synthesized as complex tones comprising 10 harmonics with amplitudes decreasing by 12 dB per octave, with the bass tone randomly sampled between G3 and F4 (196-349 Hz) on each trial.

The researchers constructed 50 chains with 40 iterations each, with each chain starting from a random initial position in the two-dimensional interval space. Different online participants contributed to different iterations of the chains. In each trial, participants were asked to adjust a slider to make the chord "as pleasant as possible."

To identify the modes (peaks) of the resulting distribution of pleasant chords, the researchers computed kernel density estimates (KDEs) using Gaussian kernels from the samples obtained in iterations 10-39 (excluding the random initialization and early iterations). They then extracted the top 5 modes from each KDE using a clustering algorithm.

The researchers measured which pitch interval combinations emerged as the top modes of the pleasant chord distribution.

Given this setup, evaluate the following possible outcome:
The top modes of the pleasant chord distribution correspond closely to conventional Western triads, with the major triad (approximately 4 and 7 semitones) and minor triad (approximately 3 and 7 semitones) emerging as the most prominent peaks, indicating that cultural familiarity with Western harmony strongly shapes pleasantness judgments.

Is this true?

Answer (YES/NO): NO